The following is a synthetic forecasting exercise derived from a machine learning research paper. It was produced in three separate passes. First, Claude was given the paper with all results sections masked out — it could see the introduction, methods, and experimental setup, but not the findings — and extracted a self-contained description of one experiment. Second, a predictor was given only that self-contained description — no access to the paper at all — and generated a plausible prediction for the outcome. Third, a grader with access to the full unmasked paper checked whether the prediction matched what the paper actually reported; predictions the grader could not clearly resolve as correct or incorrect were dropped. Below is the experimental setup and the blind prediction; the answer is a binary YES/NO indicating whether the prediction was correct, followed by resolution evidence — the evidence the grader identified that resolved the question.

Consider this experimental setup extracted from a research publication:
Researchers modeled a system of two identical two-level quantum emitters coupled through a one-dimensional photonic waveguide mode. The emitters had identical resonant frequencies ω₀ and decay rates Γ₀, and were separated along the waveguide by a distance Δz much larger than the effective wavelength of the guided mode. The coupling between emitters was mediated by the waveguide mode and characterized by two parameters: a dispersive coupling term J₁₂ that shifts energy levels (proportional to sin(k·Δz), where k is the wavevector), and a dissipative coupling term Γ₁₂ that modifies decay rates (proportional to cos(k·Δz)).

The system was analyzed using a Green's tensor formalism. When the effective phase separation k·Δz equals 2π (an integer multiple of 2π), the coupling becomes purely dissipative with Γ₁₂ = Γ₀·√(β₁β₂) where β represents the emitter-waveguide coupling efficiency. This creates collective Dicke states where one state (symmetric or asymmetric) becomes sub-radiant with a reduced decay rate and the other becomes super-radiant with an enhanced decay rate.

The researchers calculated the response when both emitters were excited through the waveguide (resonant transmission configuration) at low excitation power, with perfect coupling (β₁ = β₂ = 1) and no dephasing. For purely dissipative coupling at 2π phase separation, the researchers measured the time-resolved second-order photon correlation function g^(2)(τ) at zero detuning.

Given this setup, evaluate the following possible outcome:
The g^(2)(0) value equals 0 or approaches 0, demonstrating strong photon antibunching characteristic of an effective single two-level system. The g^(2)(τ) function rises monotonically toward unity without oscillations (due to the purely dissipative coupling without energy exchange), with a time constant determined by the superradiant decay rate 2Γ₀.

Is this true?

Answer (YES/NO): YES